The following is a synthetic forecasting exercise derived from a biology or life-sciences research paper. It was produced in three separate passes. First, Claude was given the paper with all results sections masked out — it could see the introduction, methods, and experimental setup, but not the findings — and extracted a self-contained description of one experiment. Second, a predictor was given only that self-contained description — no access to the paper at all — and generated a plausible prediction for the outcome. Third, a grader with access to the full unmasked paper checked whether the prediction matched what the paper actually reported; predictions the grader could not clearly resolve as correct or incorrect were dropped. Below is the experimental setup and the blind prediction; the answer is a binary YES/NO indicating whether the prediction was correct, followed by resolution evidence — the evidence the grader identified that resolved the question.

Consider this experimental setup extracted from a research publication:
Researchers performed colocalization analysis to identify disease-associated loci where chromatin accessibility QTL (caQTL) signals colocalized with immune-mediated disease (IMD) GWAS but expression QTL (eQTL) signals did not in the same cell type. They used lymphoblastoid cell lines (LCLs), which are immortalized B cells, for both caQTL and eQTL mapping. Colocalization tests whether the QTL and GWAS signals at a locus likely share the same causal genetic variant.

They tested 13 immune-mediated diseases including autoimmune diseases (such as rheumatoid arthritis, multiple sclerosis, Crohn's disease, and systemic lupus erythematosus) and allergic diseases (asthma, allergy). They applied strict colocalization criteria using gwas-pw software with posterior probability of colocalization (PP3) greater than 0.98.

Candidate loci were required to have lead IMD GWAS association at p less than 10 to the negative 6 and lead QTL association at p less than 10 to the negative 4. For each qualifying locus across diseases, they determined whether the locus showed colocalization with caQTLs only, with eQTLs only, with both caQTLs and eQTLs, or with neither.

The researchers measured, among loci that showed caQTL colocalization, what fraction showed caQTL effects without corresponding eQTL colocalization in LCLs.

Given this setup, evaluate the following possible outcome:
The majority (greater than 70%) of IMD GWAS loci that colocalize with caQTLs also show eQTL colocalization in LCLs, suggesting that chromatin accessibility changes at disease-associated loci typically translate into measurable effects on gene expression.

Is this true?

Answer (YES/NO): NO